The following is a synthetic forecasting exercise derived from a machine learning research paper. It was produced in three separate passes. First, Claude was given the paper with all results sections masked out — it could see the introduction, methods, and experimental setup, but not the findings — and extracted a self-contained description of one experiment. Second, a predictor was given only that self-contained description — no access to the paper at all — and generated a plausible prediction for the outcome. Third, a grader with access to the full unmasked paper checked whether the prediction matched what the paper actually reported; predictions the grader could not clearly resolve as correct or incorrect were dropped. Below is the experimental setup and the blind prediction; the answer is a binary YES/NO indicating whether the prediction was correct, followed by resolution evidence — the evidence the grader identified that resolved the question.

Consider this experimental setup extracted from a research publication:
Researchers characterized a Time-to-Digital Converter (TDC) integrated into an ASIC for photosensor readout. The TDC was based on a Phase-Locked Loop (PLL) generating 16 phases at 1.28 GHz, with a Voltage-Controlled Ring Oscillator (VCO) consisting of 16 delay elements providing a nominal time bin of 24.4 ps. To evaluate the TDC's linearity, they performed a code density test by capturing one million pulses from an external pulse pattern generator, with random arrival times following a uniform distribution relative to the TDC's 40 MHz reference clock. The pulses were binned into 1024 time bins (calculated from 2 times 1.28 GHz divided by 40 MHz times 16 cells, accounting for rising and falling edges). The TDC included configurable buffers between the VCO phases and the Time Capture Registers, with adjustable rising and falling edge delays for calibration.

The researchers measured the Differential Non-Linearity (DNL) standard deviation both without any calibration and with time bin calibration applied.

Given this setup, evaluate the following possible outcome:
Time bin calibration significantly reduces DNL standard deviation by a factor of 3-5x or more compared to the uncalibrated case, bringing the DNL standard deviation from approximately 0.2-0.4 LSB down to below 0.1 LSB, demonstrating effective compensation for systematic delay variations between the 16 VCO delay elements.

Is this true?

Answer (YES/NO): NO